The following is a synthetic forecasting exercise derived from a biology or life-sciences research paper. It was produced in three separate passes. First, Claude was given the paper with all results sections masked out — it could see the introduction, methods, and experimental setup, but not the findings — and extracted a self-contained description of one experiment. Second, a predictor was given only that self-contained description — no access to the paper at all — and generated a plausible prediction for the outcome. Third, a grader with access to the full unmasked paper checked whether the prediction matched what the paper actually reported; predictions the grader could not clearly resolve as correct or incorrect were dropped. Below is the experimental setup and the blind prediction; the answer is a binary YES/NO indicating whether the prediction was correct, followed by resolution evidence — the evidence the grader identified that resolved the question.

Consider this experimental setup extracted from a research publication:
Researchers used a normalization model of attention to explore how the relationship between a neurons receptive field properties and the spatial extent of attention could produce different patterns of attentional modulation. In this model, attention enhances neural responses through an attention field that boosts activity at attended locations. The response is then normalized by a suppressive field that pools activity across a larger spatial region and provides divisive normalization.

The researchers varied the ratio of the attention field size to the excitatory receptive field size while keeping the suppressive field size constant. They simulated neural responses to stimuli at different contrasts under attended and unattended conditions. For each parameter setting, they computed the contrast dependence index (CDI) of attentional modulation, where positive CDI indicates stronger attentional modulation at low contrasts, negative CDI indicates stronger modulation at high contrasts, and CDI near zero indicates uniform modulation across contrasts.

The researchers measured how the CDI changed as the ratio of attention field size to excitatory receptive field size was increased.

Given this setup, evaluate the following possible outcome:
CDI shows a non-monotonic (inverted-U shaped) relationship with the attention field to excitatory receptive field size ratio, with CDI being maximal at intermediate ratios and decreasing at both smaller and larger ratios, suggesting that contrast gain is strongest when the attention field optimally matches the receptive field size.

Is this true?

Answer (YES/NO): NO